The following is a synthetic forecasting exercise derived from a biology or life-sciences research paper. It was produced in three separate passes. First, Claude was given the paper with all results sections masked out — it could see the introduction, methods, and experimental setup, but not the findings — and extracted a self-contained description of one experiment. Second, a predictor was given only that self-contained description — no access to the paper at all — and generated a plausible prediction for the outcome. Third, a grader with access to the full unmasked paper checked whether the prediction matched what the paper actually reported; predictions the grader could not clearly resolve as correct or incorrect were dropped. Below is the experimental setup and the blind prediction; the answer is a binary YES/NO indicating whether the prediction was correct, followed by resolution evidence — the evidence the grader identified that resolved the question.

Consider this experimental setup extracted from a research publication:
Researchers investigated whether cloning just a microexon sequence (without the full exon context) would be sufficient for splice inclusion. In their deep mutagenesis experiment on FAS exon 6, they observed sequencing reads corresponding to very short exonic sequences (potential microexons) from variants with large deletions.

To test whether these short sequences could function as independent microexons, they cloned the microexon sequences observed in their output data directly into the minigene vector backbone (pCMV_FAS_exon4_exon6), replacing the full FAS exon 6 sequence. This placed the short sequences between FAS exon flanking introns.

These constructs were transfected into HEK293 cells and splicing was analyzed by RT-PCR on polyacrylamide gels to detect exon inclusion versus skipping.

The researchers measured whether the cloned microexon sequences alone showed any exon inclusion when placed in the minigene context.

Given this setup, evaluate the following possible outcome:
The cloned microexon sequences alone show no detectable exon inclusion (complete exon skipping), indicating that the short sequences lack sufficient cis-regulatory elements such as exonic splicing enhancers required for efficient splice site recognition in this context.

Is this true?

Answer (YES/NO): YES